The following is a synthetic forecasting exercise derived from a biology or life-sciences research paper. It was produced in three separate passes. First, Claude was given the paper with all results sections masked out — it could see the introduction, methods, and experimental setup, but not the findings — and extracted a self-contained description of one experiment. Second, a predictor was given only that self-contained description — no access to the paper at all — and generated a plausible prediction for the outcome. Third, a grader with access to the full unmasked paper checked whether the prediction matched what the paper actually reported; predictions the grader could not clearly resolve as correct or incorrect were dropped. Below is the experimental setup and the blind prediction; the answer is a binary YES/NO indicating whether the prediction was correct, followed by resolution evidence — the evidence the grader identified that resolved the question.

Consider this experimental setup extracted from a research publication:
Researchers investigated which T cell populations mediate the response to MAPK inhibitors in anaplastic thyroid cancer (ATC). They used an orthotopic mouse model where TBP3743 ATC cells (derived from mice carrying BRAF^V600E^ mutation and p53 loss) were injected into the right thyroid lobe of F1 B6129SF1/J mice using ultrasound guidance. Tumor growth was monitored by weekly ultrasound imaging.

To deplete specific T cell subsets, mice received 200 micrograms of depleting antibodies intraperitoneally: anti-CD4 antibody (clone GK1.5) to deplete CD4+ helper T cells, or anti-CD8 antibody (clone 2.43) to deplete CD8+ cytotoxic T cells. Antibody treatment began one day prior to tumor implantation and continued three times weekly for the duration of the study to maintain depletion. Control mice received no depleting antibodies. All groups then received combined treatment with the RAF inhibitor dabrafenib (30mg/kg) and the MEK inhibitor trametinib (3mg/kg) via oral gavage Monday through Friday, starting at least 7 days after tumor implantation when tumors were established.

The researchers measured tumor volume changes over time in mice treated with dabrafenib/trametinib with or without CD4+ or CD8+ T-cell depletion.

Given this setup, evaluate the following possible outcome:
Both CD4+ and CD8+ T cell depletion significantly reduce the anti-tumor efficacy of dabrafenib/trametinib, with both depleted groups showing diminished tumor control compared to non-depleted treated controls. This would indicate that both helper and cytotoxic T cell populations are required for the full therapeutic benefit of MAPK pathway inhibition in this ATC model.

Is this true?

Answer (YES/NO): NO